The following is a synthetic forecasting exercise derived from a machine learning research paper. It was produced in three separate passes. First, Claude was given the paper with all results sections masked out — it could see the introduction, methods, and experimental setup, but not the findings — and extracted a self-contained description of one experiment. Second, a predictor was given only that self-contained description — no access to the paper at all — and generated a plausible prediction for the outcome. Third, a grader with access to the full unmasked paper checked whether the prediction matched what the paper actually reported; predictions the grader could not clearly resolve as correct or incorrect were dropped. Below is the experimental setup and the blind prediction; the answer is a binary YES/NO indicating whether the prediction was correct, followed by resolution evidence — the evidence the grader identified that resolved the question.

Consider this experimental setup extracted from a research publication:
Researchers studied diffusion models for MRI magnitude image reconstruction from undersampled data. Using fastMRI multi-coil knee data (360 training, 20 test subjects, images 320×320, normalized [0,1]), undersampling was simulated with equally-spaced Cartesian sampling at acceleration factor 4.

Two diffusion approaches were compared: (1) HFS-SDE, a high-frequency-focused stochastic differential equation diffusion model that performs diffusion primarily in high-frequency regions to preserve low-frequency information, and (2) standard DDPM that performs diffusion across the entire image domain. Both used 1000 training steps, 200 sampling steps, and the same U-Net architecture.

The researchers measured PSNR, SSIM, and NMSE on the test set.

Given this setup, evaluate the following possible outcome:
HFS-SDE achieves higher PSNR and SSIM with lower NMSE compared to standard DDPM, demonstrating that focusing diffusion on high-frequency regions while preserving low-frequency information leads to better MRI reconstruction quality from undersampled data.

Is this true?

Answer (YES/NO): NO